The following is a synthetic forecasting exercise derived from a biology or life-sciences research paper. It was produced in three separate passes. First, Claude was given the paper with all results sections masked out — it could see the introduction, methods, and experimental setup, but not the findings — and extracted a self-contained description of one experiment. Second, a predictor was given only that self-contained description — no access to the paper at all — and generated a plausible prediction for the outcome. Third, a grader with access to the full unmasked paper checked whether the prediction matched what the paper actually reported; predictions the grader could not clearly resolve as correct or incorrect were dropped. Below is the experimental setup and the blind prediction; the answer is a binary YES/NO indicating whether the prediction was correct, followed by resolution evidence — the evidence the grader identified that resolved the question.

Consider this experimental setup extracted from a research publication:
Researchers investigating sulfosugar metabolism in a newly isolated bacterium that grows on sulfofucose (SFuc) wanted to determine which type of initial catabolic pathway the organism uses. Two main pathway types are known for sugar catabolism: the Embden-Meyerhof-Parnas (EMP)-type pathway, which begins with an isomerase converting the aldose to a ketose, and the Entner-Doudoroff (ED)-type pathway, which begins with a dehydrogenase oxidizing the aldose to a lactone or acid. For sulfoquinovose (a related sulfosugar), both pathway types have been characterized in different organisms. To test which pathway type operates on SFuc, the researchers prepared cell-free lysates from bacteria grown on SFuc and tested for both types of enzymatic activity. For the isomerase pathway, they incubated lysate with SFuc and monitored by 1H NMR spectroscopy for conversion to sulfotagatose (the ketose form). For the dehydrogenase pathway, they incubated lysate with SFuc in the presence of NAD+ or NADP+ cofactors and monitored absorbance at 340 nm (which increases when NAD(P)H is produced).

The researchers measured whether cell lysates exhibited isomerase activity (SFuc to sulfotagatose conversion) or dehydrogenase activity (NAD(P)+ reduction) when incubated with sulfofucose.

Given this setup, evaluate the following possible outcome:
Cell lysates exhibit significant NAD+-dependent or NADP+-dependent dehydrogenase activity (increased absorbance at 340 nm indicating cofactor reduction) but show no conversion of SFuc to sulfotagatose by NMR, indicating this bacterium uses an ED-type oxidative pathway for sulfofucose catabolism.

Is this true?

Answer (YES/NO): YES